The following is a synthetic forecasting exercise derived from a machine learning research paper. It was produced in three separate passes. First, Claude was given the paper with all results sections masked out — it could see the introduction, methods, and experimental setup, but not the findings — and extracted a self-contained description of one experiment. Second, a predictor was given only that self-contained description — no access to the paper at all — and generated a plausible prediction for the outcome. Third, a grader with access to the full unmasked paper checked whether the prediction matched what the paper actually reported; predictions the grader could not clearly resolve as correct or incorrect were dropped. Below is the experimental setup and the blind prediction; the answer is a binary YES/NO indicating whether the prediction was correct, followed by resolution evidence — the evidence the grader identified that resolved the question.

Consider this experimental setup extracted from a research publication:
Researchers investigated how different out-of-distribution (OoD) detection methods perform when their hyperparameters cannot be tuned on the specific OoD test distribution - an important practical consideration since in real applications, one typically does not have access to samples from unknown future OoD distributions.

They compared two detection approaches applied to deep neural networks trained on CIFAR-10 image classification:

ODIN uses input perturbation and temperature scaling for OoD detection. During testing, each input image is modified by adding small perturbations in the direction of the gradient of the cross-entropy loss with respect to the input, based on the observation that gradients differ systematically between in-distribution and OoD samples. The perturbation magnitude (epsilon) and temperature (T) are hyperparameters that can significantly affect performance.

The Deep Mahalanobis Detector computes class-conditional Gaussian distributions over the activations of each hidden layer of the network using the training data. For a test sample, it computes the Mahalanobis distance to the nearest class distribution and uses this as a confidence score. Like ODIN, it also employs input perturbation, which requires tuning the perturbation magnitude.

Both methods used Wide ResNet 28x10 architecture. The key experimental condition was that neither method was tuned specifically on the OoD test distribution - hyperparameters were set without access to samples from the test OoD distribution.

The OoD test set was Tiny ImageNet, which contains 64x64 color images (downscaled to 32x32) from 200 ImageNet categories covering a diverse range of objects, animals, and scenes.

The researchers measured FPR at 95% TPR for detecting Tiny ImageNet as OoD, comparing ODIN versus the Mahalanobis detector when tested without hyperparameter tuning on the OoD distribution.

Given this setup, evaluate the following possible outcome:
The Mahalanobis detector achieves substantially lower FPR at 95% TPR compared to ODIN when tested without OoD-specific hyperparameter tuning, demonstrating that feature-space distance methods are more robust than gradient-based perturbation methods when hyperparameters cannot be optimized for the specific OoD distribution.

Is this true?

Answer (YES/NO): YES